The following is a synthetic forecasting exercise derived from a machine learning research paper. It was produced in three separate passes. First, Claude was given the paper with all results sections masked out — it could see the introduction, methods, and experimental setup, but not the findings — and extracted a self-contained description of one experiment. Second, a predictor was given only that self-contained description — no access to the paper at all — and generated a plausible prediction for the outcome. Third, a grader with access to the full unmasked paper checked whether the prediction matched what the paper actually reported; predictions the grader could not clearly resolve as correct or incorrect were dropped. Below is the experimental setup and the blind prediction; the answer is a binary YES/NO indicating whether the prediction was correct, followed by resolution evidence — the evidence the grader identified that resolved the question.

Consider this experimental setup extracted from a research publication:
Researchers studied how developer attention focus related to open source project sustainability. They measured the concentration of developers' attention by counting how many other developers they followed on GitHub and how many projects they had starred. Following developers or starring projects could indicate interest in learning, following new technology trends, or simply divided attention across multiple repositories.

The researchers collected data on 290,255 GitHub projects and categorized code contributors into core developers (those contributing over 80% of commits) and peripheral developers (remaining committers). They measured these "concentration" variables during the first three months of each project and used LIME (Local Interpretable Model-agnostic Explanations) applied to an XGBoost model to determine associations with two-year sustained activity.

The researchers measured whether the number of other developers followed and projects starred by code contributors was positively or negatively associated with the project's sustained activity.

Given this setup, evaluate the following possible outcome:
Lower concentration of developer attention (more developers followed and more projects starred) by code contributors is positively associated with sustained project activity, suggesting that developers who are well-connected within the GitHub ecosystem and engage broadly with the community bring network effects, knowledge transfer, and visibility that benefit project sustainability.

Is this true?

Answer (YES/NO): NO